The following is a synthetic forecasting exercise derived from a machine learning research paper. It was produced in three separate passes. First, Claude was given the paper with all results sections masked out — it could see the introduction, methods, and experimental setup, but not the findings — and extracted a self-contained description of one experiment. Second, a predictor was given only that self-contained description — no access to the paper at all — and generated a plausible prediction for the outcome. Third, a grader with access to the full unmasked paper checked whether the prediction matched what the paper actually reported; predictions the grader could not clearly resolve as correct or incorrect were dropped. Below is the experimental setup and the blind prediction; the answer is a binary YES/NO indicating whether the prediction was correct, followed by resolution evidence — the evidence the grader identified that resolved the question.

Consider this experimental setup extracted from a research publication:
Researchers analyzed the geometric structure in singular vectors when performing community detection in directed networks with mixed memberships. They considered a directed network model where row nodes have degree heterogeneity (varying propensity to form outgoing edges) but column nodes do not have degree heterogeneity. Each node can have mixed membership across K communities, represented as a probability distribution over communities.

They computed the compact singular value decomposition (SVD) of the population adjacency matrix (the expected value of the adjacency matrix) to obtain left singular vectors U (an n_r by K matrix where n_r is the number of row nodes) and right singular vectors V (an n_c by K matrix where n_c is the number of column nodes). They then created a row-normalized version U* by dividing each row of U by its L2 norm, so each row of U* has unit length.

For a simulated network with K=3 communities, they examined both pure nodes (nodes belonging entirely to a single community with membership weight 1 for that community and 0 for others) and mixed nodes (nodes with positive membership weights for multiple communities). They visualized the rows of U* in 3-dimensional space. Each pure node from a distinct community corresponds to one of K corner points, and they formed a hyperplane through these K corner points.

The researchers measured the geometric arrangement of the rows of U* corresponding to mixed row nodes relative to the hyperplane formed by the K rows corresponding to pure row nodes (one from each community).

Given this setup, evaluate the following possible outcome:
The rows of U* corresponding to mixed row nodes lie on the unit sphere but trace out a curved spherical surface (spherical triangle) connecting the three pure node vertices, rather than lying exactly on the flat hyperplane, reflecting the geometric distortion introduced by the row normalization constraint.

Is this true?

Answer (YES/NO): NO